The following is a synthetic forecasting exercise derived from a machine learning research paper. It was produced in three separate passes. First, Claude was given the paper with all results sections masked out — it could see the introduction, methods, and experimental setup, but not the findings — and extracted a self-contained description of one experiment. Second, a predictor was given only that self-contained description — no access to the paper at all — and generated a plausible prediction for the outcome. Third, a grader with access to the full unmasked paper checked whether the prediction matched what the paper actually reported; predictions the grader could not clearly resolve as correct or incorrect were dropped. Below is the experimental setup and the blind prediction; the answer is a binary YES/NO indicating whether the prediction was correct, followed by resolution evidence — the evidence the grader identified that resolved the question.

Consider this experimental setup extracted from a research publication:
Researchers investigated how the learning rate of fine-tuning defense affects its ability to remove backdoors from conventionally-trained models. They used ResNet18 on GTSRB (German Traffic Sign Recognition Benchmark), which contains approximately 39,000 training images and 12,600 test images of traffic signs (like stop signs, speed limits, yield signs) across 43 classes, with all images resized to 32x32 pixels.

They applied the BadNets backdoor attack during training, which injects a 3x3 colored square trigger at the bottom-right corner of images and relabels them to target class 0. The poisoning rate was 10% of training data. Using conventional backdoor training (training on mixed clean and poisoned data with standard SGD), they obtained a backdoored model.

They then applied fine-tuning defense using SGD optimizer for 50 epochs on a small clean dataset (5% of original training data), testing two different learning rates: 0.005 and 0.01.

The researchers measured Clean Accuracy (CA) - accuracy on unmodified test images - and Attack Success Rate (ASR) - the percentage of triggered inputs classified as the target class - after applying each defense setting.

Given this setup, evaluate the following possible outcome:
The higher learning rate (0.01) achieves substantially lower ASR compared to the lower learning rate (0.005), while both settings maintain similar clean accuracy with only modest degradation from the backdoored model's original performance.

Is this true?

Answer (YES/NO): NO